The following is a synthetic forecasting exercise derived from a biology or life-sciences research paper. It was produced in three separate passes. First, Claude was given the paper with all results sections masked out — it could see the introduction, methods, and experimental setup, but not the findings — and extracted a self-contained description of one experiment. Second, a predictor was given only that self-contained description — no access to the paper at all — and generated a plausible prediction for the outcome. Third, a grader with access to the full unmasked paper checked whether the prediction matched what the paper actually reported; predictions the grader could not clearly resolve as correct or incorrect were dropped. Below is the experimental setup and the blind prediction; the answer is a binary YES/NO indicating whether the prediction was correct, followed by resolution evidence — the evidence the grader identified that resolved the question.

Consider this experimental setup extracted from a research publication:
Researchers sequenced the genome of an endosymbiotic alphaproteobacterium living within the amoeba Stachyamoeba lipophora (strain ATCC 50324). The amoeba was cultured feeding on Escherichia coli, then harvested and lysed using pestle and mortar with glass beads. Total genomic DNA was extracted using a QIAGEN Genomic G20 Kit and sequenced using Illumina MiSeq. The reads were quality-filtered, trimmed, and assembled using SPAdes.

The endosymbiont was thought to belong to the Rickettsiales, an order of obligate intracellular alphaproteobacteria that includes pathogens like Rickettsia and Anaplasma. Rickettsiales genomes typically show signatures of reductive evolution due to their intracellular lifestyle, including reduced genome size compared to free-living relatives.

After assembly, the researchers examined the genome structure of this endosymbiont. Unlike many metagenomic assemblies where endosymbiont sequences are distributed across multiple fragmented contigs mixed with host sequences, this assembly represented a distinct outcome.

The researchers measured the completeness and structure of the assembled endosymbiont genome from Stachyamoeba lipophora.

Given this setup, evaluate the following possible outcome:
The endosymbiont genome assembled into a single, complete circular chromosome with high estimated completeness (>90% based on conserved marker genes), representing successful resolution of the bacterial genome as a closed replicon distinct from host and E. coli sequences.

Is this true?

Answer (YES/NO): YES